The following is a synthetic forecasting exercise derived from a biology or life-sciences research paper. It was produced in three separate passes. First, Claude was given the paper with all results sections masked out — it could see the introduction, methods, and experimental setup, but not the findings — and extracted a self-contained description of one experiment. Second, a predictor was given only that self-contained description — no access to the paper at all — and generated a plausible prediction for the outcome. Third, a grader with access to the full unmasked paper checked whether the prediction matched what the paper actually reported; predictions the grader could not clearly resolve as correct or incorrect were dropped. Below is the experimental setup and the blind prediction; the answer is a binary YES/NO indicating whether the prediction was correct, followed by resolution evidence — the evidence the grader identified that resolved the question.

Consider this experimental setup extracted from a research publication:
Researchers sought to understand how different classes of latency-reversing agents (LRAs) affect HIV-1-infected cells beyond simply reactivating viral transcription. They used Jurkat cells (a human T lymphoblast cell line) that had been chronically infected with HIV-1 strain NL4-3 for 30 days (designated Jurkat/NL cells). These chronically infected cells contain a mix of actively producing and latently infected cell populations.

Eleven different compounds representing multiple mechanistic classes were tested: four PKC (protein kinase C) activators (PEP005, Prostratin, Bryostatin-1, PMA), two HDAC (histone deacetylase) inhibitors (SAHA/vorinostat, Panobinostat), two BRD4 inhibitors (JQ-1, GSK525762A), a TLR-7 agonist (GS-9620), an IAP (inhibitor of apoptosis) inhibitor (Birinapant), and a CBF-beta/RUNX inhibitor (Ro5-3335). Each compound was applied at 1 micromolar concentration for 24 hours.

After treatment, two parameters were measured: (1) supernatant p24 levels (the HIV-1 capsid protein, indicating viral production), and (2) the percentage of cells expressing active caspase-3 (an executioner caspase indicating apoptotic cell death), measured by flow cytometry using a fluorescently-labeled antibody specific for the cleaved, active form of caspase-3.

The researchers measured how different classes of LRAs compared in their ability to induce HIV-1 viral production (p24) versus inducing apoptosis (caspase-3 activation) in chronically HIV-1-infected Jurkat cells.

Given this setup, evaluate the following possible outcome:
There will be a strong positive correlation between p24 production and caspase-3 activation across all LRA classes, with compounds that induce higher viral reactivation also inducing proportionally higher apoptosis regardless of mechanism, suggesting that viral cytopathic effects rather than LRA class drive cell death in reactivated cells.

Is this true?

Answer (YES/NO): NO